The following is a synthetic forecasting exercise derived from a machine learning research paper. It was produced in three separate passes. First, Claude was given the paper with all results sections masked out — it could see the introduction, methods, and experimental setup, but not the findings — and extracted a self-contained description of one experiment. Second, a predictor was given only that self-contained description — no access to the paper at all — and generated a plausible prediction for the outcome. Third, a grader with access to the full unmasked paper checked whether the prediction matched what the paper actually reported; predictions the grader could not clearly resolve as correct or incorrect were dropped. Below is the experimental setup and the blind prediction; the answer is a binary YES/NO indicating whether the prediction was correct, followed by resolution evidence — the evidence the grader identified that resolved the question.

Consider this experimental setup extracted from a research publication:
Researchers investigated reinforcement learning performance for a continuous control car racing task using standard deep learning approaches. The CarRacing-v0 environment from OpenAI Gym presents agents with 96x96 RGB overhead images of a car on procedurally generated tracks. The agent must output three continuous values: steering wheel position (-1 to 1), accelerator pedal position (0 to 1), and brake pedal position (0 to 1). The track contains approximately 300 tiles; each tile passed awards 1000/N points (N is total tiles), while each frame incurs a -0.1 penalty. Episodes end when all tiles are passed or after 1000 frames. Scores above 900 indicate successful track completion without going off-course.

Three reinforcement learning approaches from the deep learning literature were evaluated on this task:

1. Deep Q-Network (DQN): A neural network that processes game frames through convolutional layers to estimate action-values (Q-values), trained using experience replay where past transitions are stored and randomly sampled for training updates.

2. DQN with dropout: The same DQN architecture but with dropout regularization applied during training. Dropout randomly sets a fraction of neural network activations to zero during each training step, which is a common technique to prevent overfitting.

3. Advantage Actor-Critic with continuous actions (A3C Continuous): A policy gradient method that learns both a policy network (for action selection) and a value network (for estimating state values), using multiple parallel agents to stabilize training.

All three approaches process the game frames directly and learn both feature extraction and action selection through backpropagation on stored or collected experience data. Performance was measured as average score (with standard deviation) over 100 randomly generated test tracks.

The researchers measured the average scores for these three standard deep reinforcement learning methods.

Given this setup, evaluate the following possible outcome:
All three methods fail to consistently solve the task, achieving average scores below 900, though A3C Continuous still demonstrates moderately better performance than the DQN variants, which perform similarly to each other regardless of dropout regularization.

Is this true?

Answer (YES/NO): NO